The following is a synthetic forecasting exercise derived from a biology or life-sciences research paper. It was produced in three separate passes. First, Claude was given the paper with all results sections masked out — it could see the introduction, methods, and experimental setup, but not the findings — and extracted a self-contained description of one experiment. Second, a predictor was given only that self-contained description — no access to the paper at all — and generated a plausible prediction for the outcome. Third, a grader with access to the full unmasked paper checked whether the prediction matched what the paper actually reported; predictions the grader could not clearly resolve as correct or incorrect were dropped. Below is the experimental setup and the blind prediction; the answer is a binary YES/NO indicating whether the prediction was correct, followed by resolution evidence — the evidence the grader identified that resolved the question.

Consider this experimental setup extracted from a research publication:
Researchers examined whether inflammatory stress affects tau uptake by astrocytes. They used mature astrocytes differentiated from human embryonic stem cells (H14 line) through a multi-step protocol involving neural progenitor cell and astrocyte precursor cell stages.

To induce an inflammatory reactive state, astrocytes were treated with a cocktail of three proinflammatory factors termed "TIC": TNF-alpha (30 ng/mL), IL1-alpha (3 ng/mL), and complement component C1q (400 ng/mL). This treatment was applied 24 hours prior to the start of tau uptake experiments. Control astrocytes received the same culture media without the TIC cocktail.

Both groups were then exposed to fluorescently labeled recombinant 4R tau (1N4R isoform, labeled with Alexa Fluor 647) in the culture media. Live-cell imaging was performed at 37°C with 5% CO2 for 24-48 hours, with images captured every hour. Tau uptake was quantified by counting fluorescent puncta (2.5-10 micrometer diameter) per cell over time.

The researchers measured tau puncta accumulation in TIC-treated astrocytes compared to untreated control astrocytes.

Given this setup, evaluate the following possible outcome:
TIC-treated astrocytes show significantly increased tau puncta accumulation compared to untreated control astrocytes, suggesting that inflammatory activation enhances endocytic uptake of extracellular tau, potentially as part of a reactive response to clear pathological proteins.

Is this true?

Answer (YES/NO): NO